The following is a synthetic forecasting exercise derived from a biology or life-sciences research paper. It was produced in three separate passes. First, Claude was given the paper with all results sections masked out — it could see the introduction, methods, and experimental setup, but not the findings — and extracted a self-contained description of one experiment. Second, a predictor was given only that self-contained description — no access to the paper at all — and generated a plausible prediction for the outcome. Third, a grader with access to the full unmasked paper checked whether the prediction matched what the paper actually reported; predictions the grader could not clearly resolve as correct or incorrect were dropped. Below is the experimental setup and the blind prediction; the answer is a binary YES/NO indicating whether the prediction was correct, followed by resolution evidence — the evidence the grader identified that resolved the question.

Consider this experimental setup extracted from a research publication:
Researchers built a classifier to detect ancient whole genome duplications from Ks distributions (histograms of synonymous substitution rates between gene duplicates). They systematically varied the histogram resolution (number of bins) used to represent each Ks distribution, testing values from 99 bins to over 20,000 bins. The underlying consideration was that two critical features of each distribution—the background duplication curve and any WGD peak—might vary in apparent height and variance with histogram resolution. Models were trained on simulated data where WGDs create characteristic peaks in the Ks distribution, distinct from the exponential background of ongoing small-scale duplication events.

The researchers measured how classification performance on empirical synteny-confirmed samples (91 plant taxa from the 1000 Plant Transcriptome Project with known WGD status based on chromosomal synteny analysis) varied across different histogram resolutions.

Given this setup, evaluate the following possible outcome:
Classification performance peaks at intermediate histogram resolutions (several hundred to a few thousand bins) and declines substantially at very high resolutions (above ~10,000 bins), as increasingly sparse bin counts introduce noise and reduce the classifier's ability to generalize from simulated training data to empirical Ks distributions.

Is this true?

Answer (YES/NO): NO